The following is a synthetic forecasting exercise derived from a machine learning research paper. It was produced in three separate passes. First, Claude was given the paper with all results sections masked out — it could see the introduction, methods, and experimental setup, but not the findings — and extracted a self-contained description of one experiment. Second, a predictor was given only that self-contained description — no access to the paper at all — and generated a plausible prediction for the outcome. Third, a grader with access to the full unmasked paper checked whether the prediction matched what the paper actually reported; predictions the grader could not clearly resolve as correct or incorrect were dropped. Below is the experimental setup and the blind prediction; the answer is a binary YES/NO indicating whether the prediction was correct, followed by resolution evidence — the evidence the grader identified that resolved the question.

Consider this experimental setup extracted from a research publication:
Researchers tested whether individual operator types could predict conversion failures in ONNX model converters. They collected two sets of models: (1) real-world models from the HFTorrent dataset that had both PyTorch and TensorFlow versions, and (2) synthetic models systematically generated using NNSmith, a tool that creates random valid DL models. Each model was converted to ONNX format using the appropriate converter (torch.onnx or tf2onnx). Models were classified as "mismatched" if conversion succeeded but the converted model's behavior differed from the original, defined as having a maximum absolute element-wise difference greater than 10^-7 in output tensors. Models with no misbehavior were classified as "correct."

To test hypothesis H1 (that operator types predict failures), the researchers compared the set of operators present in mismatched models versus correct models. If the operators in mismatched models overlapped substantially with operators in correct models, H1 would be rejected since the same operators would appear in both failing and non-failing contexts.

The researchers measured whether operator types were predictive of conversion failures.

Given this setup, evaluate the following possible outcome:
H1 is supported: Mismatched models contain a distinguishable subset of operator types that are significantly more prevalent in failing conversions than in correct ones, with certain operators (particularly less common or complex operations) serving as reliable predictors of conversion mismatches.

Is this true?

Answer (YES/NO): NO